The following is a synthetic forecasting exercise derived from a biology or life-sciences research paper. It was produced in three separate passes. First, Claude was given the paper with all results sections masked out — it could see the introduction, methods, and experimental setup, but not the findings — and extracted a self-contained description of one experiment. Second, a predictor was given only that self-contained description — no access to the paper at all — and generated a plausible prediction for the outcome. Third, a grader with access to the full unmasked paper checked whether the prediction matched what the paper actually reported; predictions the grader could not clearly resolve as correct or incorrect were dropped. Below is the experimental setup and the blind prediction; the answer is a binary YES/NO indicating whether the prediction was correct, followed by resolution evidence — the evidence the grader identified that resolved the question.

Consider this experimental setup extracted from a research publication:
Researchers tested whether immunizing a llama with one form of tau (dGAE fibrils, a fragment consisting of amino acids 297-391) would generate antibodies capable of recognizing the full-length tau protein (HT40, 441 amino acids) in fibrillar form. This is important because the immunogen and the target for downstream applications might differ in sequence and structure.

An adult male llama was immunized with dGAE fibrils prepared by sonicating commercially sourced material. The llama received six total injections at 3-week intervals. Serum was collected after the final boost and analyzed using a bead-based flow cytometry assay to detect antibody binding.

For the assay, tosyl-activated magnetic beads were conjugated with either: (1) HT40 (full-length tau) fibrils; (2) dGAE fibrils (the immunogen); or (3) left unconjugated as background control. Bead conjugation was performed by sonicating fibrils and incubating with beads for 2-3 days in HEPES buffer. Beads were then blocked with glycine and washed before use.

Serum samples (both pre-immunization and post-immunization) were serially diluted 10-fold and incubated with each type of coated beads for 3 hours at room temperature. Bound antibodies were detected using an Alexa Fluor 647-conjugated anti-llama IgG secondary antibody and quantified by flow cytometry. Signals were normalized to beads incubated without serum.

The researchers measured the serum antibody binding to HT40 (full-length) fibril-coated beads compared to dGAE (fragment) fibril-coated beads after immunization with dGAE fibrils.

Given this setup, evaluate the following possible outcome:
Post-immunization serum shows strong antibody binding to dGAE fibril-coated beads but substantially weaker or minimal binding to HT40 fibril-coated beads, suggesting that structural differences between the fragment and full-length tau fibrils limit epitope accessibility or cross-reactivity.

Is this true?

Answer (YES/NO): NO